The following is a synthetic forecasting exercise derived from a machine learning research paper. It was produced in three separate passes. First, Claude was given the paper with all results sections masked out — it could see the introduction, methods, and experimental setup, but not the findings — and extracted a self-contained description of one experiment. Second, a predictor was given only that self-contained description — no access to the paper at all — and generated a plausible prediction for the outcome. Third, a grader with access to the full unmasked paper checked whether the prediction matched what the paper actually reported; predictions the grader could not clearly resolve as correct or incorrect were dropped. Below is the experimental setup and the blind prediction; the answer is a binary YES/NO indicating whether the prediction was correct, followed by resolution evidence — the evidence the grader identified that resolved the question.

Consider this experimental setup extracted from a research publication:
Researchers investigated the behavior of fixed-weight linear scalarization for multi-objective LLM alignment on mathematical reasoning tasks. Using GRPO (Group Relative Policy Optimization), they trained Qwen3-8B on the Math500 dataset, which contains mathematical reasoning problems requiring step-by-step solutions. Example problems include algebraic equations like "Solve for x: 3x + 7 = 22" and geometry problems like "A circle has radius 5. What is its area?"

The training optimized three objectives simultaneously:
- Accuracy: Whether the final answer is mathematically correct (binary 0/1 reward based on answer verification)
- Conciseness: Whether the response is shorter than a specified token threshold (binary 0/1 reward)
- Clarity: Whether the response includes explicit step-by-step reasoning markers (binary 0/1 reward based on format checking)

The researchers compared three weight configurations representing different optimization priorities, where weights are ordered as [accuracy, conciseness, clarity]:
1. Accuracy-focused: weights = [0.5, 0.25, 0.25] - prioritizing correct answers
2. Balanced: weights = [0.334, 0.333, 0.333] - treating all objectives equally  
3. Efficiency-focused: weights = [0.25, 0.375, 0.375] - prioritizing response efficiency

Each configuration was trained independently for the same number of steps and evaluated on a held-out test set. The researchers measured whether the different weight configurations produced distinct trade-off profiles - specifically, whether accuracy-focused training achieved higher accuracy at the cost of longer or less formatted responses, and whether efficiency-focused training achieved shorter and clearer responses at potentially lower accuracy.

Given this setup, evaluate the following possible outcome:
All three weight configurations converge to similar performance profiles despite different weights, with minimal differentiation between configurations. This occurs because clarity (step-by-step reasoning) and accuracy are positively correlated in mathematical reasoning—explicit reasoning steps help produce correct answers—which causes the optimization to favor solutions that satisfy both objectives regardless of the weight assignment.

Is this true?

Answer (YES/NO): NO